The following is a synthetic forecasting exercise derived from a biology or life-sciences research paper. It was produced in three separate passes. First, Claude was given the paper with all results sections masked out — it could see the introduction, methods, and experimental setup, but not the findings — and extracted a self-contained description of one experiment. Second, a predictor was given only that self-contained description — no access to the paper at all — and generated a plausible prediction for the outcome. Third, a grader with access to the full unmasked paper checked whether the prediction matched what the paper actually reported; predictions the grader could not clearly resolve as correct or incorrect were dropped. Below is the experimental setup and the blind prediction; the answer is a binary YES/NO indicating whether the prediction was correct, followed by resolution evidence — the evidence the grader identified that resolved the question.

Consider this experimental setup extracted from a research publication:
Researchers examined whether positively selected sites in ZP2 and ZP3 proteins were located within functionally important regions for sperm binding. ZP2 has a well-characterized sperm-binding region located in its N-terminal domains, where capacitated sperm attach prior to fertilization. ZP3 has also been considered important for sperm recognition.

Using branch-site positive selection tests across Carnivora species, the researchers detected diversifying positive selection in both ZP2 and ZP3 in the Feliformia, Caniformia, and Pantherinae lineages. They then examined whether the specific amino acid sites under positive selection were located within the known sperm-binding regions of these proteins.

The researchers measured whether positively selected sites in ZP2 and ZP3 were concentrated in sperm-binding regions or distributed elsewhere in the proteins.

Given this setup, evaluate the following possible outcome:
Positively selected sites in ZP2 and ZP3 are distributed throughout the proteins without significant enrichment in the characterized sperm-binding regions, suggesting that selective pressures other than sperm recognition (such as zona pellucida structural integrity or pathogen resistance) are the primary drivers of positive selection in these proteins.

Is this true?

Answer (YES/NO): YES